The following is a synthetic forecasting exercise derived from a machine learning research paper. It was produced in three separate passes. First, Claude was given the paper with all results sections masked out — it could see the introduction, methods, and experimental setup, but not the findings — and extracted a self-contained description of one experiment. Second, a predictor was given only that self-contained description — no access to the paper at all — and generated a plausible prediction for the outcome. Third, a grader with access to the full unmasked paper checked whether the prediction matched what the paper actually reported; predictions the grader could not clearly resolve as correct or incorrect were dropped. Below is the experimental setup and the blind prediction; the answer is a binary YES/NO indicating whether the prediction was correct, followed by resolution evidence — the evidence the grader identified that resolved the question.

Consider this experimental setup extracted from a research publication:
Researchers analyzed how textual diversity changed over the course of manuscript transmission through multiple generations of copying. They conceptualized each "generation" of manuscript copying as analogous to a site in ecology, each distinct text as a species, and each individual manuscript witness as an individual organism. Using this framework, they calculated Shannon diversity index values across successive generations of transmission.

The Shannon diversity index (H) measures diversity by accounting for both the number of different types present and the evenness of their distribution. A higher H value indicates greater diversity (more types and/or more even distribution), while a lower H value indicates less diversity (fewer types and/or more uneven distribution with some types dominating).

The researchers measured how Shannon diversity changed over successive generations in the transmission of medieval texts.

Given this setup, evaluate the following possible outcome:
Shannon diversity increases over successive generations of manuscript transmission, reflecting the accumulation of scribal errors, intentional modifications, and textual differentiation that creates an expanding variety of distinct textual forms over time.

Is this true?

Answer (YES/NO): NO